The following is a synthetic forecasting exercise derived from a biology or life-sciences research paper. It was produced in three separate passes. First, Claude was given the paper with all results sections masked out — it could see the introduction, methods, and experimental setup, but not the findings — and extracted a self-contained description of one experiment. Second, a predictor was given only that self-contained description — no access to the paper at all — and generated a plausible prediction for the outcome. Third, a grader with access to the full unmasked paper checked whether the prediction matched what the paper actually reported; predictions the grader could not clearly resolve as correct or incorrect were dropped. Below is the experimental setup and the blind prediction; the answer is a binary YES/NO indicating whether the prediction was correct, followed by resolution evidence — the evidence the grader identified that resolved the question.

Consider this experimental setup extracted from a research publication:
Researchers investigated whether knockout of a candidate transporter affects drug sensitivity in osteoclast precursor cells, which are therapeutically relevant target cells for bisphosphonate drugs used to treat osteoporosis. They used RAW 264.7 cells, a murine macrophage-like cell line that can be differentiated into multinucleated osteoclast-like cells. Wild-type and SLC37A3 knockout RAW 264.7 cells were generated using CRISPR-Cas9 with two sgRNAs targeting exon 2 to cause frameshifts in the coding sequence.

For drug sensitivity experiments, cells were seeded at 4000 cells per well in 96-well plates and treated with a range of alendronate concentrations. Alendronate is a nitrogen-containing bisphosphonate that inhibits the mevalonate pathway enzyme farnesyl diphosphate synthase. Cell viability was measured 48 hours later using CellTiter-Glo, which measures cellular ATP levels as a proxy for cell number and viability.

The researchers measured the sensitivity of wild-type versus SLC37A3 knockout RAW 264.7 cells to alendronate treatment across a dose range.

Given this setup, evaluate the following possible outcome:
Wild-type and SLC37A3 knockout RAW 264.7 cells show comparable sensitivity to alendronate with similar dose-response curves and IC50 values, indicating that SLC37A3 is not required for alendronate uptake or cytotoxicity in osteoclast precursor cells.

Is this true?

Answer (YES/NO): NO